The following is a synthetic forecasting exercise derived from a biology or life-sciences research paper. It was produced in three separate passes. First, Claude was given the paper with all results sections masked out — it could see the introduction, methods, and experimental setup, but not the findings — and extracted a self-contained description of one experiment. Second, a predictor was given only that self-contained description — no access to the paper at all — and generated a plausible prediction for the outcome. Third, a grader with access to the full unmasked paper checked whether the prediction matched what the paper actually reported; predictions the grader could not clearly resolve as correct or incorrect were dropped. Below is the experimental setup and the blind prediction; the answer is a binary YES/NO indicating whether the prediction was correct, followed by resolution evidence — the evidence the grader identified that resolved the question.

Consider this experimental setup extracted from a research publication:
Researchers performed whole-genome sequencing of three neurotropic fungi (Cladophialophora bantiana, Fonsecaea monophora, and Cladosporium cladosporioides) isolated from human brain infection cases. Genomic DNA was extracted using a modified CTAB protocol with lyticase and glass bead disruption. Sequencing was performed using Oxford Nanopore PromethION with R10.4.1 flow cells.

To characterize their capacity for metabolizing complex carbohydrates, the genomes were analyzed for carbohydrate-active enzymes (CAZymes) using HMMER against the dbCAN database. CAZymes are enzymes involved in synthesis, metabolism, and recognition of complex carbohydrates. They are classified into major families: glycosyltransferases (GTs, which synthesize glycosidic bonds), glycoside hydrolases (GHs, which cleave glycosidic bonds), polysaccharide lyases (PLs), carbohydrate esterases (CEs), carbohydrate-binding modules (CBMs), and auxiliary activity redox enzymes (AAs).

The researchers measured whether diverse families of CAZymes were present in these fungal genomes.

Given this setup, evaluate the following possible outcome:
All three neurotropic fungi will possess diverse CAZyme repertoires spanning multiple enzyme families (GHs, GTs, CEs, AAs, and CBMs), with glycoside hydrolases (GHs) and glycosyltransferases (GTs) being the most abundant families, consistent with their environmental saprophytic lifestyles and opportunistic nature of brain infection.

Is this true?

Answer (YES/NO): YES